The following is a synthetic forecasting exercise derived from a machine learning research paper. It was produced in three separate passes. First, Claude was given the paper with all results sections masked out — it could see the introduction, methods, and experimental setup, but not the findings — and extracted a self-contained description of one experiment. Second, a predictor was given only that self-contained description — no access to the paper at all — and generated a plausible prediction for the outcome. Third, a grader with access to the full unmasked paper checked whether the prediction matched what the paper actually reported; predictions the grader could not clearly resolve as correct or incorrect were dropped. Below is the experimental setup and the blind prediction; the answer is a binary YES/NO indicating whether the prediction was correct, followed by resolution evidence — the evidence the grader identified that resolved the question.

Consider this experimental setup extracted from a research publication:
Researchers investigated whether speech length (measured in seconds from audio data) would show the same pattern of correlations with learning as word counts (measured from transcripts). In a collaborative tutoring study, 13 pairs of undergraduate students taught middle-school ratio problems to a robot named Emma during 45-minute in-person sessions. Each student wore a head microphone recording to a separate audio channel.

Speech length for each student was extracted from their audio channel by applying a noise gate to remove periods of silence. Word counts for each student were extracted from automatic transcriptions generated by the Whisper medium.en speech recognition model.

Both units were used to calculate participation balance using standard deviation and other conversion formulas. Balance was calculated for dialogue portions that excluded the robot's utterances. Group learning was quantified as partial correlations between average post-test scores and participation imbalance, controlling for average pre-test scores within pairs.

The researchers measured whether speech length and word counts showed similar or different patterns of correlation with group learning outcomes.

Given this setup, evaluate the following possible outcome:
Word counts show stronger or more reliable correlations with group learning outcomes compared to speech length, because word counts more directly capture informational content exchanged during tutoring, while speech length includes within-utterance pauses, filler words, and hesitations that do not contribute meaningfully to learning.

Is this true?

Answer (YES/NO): NO